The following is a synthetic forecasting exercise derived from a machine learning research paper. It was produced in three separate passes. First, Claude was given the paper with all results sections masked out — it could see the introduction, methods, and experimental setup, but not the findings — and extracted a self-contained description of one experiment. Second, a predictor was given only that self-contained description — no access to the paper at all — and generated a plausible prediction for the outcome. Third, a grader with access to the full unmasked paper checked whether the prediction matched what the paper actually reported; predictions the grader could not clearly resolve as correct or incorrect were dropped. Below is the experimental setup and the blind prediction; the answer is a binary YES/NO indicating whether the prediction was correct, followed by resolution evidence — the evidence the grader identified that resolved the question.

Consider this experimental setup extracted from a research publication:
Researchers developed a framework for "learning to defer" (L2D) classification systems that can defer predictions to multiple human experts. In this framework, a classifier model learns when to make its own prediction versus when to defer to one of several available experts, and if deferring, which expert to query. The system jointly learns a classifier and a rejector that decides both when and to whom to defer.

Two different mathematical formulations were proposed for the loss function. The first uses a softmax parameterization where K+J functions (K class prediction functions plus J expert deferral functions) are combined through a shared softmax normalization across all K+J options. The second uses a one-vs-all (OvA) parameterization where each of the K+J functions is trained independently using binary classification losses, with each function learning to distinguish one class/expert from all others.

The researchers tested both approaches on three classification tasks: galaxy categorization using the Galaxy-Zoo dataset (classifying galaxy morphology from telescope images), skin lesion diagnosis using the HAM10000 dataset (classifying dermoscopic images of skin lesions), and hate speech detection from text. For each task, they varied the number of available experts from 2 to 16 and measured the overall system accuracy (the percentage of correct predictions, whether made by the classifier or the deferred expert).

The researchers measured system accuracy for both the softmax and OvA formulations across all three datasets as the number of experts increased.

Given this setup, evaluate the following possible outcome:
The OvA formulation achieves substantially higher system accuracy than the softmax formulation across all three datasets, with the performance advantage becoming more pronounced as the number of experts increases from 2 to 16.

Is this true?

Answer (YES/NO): NO